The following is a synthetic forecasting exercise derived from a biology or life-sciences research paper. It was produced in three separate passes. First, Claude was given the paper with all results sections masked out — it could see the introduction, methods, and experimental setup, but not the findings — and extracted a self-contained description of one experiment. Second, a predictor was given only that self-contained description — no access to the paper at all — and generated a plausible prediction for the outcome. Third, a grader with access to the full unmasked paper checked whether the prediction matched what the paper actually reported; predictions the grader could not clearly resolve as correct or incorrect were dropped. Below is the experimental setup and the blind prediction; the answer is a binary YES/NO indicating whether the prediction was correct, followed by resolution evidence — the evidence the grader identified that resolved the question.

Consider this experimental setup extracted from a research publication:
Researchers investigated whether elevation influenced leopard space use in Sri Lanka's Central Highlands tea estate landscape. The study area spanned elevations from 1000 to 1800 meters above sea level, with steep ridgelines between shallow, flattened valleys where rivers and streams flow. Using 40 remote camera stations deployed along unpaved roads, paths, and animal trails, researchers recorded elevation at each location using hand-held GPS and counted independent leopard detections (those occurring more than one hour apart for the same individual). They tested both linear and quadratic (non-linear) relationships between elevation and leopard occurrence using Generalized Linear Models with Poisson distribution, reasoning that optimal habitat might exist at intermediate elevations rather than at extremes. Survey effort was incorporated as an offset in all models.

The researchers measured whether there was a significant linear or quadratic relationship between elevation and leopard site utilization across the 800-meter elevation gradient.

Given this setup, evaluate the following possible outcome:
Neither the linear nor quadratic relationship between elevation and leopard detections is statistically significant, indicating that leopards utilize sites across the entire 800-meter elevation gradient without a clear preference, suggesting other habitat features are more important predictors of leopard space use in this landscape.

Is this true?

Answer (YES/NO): YES